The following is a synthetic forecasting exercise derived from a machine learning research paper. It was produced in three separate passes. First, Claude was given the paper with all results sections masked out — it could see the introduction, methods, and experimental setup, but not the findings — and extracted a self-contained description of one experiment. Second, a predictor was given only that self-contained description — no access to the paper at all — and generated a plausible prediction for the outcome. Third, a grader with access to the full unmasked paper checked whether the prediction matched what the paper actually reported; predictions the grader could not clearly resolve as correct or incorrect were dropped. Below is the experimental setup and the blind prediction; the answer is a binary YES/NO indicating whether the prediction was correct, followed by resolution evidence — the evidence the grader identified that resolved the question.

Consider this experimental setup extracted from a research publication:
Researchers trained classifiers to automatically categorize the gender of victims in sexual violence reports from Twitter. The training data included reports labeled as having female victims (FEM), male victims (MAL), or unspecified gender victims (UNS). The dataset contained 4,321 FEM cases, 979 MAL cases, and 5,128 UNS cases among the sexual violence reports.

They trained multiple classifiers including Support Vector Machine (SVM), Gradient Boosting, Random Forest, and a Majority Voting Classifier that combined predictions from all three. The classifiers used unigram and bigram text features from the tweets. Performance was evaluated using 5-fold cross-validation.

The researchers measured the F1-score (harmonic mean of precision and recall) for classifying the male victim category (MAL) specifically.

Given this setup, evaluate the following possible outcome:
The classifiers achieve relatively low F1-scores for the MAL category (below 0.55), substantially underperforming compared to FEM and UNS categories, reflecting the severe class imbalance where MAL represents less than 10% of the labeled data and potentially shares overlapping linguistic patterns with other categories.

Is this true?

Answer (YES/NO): YES